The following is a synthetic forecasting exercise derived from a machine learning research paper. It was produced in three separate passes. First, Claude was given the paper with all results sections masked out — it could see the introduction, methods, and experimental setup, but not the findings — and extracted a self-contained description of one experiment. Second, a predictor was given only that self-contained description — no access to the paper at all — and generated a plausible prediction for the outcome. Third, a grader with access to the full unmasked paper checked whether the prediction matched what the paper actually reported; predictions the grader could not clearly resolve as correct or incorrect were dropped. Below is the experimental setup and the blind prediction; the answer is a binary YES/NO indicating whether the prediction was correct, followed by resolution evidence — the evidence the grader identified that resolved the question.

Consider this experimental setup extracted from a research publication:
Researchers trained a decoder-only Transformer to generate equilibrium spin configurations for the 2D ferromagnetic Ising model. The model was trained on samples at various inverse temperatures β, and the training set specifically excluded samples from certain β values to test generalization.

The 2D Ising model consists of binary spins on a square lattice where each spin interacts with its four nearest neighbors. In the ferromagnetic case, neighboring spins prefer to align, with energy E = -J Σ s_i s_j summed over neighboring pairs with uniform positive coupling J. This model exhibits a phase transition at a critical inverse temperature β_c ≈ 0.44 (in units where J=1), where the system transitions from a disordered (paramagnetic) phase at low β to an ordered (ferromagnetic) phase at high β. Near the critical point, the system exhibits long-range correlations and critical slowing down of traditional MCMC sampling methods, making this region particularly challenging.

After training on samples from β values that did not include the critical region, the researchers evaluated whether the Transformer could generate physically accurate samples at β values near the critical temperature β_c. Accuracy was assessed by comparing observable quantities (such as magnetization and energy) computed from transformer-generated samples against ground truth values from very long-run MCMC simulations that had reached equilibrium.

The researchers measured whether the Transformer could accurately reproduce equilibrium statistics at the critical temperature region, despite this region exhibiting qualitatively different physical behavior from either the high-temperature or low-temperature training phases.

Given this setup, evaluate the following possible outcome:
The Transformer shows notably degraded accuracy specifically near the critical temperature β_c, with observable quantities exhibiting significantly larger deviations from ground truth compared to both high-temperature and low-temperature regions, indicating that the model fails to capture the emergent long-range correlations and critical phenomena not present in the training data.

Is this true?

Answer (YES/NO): NO